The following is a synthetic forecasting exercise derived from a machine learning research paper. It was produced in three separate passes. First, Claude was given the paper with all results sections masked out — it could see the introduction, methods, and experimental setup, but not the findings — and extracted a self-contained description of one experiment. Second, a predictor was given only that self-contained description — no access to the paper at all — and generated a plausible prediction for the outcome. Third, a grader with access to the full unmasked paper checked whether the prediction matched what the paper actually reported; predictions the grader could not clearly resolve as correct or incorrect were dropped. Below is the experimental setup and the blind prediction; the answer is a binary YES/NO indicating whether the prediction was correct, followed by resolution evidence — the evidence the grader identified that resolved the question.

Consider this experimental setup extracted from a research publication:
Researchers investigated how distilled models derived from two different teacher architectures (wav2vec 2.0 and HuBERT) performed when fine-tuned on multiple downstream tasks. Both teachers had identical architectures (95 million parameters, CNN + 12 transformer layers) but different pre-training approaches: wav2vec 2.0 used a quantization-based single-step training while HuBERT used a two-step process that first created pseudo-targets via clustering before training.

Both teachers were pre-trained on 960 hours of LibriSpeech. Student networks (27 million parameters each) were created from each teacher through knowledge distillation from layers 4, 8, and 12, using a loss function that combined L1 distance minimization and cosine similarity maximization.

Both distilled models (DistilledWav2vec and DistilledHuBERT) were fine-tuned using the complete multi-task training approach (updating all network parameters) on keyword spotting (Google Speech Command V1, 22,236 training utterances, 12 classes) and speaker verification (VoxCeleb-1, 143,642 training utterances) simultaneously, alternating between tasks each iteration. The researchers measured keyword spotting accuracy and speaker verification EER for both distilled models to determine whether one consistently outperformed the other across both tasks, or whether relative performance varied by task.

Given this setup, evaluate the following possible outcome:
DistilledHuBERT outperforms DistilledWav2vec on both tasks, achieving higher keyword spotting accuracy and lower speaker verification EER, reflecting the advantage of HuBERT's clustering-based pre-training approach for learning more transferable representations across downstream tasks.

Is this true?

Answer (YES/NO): YES